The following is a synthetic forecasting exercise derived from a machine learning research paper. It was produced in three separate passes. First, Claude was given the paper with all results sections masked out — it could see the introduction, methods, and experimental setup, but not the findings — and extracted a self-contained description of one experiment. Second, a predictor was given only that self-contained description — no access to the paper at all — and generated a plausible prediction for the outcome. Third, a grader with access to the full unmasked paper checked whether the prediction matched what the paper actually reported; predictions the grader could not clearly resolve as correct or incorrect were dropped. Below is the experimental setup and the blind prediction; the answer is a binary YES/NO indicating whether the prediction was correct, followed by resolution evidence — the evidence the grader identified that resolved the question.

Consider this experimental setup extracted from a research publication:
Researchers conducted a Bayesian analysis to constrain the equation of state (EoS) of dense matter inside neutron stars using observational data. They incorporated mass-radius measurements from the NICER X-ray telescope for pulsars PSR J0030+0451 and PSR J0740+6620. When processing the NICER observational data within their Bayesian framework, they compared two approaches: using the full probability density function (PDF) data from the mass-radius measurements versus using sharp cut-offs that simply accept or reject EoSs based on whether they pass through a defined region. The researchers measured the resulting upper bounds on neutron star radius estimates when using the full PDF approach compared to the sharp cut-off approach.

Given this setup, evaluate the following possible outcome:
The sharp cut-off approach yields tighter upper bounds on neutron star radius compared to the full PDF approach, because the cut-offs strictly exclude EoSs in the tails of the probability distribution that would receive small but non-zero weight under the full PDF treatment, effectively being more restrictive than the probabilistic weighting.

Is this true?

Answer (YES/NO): YES